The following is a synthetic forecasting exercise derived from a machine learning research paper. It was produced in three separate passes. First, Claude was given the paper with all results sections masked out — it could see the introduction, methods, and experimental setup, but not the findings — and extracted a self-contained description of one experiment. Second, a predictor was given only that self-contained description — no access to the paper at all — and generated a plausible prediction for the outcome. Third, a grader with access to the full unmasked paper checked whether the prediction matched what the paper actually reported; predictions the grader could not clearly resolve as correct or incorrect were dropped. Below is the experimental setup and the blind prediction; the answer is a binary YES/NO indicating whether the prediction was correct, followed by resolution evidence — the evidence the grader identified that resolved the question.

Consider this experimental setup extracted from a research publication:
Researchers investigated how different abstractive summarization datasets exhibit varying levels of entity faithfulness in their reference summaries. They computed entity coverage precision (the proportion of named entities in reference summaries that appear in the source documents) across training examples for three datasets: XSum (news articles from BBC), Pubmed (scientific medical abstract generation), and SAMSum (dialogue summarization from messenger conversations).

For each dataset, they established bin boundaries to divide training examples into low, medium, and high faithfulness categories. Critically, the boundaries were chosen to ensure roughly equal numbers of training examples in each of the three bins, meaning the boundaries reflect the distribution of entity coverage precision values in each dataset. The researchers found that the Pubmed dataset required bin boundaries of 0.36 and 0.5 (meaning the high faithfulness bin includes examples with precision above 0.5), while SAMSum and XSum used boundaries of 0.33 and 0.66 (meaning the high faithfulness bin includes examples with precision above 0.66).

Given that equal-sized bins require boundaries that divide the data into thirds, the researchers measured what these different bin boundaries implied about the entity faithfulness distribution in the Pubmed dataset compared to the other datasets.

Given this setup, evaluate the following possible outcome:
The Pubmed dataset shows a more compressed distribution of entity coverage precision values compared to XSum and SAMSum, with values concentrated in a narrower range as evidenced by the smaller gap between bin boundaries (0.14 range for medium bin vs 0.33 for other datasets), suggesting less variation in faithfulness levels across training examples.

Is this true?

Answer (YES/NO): YES